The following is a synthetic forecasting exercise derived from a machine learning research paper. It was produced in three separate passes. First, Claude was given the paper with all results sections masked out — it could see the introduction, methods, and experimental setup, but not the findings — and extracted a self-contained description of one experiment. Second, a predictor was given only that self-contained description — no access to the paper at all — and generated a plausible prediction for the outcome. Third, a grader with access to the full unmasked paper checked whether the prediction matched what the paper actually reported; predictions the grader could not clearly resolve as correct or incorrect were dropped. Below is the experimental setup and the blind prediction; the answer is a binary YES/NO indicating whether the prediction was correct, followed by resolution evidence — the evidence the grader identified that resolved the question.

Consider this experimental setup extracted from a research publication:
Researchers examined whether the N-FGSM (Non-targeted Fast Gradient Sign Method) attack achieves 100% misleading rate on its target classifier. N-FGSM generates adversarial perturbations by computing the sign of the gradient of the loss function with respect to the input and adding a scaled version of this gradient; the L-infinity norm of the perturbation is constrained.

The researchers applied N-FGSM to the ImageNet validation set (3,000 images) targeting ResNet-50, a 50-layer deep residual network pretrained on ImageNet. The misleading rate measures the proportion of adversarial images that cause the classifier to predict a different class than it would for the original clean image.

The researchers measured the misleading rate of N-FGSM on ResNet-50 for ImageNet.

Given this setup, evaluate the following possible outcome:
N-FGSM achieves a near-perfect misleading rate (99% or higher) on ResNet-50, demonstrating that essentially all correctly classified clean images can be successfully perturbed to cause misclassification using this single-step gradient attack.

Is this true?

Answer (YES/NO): NO